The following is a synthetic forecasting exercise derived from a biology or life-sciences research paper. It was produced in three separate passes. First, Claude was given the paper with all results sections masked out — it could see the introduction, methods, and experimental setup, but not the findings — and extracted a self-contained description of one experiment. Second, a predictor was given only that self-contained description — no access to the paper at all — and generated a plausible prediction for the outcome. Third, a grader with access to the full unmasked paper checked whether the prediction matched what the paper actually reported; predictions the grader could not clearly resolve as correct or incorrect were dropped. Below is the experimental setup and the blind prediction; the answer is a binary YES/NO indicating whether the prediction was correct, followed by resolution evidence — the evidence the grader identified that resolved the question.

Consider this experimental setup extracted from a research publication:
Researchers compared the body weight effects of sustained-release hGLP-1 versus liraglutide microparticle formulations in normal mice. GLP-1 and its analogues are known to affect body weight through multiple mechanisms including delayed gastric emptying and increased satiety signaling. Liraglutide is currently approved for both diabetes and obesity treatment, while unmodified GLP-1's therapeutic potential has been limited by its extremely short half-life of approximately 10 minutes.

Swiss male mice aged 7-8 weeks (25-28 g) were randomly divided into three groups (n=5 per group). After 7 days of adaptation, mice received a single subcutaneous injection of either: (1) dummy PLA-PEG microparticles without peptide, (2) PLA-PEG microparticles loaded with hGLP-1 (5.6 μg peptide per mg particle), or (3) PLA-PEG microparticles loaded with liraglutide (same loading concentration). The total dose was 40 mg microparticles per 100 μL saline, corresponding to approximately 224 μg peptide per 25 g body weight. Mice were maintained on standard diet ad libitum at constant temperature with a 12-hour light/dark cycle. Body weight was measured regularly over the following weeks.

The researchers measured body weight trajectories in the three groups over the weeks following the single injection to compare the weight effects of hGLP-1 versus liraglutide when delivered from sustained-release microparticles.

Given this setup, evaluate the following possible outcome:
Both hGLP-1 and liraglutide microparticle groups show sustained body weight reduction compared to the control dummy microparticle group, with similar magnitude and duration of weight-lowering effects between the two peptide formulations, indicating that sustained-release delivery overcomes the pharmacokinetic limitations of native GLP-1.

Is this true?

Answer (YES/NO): YES